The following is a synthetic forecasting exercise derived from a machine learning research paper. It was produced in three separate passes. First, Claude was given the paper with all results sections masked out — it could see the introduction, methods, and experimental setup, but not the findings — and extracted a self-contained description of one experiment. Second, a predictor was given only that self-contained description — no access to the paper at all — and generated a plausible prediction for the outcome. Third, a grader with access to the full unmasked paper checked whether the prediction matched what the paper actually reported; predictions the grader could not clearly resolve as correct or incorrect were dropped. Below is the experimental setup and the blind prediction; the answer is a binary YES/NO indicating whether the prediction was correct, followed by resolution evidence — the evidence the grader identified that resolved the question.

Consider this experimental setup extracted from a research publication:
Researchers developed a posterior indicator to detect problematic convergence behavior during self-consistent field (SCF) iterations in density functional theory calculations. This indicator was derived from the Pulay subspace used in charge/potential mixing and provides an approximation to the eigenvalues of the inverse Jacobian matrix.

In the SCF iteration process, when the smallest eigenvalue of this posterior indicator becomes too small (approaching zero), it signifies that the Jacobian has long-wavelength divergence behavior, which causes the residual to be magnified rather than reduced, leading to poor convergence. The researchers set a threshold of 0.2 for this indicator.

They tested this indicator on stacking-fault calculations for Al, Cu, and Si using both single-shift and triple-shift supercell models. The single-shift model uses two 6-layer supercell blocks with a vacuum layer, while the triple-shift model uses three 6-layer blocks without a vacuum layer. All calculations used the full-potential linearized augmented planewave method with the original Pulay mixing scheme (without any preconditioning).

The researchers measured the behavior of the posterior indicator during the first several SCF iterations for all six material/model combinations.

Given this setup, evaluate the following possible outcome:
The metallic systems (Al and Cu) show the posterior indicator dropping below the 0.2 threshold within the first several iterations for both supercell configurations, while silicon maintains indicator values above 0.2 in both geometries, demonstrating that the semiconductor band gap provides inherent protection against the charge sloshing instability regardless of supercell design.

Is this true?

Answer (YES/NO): NO